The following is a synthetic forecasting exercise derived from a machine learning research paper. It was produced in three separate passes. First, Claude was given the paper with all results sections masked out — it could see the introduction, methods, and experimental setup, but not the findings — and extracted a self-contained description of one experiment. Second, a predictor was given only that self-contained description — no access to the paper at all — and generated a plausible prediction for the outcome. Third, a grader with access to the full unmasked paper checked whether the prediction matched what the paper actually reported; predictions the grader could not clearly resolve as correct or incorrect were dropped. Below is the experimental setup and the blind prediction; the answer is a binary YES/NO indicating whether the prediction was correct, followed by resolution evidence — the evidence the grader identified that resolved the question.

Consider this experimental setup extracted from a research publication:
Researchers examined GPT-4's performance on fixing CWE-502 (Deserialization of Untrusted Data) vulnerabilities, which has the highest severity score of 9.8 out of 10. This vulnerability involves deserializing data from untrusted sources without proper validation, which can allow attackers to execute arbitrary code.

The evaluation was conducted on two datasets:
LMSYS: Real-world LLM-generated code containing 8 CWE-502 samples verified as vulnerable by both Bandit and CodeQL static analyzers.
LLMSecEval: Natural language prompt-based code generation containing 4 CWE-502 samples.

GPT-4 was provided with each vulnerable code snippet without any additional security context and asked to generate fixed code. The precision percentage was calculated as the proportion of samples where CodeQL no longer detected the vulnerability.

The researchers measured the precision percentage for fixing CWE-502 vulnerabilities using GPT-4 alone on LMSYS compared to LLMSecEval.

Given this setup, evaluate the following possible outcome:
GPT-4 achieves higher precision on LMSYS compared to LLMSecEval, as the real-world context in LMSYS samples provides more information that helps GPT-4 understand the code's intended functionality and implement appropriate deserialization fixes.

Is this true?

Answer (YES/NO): NO